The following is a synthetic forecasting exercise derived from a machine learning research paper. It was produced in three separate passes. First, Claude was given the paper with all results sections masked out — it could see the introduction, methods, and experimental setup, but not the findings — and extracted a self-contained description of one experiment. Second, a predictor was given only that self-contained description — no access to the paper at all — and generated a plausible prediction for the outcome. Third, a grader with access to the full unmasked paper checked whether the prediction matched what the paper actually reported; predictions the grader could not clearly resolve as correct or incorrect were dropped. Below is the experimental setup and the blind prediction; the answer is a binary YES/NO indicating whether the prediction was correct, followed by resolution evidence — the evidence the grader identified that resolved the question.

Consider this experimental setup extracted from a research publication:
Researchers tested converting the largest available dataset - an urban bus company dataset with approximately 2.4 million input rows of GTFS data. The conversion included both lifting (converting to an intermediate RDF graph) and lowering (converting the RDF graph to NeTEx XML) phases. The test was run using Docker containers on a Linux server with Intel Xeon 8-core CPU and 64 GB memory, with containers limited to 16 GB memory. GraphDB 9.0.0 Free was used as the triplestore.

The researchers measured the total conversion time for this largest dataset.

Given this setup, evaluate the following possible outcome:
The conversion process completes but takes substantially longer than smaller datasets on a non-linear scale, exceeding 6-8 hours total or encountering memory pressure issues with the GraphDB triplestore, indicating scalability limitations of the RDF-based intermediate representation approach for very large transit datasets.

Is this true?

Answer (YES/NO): NO